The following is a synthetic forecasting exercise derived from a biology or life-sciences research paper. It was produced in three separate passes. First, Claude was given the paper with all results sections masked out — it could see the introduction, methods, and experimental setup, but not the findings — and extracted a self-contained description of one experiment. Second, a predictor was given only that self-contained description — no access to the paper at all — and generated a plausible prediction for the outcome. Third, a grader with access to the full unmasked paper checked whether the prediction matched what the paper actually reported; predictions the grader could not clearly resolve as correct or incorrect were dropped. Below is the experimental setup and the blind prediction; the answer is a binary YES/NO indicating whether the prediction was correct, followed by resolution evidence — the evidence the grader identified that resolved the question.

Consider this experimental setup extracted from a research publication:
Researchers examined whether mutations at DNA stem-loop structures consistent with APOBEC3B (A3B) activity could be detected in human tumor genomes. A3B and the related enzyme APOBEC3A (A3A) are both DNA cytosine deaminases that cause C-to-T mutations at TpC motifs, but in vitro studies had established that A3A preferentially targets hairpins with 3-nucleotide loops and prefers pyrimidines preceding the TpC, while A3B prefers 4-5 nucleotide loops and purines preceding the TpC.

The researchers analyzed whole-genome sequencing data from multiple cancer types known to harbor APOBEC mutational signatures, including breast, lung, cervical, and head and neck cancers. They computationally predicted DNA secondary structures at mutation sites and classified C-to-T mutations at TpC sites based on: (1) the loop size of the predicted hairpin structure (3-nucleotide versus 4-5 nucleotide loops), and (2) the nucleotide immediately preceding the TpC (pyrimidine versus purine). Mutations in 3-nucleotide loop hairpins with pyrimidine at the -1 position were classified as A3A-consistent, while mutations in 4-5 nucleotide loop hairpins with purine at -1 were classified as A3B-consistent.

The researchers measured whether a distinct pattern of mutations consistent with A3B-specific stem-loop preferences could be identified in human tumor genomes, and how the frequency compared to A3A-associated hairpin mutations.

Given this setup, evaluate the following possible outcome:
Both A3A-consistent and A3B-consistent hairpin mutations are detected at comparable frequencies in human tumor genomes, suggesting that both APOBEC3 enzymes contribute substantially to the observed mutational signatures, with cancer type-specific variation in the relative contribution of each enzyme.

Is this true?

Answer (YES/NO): NO